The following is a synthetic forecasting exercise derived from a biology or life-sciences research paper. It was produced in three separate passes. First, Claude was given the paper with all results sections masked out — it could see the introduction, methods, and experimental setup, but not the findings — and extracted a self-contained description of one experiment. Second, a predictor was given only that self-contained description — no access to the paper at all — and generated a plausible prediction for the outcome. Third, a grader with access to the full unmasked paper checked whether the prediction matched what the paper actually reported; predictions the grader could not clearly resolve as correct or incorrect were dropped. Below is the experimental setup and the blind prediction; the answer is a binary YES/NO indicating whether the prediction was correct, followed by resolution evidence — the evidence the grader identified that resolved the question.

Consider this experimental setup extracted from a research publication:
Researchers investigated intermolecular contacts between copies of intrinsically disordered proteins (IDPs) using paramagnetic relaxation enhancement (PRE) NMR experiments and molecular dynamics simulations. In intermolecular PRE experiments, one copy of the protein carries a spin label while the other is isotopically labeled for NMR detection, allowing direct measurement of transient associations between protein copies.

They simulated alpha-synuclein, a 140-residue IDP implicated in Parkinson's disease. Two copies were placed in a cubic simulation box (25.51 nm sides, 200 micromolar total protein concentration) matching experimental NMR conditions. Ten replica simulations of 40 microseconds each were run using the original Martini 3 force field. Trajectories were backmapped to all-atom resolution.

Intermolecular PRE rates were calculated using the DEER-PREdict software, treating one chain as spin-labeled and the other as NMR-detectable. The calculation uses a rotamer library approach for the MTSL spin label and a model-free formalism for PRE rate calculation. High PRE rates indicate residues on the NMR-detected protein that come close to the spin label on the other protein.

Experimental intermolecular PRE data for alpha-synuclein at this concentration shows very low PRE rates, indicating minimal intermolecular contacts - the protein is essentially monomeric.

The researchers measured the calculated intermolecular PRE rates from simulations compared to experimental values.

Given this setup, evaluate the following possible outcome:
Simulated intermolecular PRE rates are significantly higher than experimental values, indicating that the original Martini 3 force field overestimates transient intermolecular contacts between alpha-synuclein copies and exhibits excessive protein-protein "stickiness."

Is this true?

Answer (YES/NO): YES